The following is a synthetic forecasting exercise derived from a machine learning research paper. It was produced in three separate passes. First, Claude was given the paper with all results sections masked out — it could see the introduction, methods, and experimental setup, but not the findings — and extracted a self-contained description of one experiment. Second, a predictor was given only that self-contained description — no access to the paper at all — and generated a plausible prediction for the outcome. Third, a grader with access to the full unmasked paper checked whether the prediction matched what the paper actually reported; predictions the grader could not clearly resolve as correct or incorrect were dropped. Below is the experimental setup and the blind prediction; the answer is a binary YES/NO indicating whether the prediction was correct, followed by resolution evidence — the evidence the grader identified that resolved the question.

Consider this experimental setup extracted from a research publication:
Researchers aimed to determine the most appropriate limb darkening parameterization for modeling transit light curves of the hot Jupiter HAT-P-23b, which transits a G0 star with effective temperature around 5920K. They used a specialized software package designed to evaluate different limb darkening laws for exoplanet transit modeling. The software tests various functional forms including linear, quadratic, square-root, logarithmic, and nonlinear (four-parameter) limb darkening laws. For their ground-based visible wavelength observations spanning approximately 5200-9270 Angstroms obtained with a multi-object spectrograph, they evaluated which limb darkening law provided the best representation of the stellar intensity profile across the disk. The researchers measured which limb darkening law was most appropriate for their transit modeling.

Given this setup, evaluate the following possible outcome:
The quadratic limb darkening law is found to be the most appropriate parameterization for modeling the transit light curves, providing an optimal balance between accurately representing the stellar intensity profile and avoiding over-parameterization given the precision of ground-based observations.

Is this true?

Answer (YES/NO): NO